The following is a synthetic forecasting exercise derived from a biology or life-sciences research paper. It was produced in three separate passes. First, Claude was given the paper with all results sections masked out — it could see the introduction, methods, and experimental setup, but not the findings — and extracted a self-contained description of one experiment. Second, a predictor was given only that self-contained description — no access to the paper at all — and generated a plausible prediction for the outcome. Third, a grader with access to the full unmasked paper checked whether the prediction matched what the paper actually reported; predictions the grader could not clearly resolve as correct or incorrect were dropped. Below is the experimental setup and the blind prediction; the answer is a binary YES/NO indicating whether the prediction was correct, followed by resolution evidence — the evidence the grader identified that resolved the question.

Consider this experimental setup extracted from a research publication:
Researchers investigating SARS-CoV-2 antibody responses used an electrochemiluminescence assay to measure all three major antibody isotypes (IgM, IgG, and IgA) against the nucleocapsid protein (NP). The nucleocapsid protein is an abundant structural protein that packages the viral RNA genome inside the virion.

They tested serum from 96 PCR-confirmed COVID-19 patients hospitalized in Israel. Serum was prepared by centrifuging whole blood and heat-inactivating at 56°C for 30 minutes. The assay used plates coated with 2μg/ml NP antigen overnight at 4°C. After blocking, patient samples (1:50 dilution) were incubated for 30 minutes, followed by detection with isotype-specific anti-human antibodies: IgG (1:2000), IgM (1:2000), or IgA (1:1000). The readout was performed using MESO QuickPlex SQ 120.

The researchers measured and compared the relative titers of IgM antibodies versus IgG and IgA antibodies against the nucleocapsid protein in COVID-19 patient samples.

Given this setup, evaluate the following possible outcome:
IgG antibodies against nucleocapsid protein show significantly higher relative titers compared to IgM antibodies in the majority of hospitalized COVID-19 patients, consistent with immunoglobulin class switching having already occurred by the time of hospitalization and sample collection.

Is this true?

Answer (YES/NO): YES